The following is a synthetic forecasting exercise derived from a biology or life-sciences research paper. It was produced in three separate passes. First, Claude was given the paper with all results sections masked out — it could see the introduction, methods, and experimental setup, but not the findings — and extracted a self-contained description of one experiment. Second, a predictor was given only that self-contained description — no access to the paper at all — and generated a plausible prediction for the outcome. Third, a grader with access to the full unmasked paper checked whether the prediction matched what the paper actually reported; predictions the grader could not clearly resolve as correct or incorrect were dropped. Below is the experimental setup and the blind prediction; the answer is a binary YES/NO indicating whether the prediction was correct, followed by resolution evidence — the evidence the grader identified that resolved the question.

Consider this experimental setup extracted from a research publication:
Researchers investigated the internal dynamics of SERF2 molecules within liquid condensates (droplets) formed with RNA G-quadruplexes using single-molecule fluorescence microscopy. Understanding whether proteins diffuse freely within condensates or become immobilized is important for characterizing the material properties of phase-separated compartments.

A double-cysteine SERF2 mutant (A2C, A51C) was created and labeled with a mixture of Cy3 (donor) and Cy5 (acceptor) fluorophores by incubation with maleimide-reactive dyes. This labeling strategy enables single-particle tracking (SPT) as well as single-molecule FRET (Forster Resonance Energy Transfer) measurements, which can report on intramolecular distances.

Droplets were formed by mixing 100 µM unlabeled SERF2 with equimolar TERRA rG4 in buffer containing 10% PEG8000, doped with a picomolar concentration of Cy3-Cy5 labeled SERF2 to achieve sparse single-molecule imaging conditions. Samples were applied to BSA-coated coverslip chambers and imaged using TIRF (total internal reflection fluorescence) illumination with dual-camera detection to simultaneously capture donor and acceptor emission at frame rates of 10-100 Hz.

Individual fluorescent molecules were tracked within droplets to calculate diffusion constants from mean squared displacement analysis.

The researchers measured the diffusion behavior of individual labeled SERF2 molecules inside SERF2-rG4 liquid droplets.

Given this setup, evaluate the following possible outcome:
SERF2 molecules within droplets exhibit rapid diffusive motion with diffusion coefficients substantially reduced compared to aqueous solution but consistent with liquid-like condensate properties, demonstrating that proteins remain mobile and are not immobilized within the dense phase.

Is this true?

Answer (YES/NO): NO